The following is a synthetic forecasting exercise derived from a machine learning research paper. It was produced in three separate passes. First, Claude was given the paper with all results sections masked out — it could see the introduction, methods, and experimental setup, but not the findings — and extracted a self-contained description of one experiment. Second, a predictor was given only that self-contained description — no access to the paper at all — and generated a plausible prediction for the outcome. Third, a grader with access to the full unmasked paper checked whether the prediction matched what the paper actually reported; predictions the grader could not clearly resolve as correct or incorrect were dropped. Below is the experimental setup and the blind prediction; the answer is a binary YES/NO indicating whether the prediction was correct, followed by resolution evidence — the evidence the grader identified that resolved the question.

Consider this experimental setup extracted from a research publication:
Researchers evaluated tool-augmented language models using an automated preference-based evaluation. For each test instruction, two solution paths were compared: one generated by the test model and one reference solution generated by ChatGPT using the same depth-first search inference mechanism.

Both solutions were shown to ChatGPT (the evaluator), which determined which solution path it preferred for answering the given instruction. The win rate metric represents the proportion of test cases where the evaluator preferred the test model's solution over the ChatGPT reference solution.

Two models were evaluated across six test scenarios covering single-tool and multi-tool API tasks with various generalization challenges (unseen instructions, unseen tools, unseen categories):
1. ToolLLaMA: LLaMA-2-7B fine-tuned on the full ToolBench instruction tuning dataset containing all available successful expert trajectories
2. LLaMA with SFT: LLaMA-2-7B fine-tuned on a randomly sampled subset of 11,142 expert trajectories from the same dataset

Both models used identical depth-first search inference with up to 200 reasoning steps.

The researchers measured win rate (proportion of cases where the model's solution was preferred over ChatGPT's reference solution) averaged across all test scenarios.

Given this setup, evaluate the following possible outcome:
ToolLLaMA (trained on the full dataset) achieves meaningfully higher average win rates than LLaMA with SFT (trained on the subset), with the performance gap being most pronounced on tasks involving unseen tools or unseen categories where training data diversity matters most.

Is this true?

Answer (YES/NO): NO